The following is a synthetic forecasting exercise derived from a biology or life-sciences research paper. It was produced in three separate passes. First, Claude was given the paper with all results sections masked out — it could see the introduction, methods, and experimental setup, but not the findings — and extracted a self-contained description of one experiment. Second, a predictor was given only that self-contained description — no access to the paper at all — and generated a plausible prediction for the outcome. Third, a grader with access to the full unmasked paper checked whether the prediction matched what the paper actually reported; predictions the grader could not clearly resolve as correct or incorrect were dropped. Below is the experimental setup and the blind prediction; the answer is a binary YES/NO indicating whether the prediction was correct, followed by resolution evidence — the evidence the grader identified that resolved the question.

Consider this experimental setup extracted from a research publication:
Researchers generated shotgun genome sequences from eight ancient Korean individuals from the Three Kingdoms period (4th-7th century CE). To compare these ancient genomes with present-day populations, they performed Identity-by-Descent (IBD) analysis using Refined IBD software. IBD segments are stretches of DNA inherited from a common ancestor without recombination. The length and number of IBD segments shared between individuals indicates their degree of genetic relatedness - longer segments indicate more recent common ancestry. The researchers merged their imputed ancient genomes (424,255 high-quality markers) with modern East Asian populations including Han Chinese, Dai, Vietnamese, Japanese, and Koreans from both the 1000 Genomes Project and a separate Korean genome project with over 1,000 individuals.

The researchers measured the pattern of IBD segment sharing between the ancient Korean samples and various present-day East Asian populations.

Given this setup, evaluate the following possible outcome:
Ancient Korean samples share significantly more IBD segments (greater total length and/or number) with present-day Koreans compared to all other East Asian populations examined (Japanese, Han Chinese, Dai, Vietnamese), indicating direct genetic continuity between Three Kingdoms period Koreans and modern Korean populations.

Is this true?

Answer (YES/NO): NO